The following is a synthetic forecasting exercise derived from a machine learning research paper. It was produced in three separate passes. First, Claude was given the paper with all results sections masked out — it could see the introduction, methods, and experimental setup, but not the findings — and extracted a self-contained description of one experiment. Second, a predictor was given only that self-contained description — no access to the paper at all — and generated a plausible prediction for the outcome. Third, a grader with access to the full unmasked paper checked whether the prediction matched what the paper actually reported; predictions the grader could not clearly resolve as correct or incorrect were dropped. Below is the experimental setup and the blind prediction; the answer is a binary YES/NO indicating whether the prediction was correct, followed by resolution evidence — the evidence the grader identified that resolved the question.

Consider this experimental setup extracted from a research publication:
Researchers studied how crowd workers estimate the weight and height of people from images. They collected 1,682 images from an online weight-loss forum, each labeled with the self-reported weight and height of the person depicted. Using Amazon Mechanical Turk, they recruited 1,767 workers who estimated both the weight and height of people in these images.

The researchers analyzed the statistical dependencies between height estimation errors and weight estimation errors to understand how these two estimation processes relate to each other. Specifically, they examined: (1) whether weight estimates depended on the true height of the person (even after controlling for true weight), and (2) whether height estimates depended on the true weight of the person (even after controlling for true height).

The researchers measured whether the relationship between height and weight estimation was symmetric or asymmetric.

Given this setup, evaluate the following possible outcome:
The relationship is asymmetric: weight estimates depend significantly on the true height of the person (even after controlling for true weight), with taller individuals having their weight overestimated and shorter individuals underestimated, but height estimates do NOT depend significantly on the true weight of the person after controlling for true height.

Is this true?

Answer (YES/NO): NO